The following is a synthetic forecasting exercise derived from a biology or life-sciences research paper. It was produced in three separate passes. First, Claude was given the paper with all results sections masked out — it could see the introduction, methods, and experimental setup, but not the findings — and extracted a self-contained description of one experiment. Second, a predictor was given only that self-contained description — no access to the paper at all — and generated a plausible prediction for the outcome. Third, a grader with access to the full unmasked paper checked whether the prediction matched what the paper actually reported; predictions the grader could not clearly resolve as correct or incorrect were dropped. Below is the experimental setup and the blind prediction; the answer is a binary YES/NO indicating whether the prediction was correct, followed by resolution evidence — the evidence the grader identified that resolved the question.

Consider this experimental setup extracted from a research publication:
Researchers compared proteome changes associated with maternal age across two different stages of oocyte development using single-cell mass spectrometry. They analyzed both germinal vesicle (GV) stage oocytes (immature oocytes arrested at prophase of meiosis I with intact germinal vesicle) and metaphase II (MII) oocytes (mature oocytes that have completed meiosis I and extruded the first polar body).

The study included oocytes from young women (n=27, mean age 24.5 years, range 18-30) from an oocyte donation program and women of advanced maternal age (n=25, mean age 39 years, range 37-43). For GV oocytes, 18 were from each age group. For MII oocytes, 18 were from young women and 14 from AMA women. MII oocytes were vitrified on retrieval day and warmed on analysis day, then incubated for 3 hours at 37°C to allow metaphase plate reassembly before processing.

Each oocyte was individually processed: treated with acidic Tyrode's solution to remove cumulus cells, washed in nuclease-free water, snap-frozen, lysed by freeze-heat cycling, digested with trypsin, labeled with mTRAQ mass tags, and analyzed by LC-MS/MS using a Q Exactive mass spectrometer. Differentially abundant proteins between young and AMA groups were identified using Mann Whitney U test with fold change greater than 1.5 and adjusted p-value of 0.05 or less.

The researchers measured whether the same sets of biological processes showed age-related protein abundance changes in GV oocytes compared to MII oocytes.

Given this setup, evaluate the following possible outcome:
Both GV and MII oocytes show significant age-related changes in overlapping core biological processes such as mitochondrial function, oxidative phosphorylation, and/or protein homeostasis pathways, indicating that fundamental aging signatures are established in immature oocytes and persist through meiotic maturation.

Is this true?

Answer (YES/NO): YES